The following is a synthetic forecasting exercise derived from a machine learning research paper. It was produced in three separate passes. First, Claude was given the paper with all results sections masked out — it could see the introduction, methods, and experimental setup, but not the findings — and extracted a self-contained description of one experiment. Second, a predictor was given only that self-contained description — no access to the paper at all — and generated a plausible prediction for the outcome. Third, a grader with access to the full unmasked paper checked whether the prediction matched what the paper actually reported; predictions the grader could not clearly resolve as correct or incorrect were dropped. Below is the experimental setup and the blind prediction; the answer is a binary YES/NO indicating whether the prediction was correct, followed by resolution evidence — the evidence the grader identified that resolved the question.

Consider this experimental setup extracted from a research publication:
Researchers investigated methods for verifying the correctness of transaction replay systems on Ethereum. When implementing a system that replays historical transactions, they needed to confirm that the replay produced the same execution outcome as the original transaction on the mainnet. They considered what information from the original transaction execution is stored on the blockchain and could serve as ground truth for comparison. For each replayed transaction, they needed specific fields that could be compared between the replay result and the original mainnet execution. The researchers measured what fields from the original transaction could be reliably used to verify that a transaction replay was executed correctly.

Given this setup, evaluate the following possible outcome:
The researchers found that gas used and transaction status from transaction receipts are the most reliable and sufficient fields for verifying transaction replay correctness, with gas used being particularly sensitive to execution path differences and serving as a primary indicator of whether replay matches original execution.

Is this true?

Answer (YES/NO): NO